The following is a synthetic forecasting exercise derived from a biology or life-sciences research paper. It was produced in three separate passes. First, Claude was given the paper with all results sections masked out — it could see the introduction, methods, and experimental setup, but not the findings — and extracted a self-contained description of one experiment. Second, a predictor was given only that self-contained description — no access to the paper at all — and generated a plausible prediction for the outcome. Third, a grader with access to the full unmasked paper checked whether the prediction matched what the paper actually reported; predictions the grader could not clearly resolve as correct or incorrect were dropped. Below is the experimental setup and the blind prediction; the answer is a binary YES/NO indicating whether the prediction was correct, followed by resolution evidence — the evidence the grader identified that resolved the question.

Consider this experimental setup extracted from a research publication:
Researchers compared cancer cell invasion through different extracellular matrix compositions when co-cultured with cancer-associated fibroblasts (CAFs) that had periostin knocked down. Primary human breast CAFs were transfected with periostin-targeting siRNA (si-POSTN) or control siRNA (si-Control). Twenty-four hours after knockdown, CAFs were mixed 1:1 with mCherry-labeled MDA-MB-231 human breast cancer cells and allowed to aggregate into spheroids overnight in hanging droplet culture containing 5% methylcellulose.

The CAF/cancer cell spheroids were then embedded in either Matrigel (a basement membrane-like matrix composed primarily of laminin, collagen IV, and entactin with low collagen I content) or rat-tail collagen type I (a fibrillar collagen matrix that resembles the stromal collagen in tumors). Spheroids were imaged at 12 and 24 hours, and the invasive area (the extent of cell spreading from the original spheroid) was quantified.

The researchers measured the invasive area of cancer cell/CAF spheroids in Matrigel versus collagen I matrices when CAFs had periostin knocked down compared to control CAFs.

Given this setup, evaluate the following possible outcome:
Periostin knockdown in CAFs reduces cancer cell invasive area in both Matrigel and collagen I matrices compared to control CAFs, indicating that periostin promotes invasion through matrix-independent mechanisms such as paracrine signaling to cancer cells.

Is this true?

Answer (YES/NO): NO